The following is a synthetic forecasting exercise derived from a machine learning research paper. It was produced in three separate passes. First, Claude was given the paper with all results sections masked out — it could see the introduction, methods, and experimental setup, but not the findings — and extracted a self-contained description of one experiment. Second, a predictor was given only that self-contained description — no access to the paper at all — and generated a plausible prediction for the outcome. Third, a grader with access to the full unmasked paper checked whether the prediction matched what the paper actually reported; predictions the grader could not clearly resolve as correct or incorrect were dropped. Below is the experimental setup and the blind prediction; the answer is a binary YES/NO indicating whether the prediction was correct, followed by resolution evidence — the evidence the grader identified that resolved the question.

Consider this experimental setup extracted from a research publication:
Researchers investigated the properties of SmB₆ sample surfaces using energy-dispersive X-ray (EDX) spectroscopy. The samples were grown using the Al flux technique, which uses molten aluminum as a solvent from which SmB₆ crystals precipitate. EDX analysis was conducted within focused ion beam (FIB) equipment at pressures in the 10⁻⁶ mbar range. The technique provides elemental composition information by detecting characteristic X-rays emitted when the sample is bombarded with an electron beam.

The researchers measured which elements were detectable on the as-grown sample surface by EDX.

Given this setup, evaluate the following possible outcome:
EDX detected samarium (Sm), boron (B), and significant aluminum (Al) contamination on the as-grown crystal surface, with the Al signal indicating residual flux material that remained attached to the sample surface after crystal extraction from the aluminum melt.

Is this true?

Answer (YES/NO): YES